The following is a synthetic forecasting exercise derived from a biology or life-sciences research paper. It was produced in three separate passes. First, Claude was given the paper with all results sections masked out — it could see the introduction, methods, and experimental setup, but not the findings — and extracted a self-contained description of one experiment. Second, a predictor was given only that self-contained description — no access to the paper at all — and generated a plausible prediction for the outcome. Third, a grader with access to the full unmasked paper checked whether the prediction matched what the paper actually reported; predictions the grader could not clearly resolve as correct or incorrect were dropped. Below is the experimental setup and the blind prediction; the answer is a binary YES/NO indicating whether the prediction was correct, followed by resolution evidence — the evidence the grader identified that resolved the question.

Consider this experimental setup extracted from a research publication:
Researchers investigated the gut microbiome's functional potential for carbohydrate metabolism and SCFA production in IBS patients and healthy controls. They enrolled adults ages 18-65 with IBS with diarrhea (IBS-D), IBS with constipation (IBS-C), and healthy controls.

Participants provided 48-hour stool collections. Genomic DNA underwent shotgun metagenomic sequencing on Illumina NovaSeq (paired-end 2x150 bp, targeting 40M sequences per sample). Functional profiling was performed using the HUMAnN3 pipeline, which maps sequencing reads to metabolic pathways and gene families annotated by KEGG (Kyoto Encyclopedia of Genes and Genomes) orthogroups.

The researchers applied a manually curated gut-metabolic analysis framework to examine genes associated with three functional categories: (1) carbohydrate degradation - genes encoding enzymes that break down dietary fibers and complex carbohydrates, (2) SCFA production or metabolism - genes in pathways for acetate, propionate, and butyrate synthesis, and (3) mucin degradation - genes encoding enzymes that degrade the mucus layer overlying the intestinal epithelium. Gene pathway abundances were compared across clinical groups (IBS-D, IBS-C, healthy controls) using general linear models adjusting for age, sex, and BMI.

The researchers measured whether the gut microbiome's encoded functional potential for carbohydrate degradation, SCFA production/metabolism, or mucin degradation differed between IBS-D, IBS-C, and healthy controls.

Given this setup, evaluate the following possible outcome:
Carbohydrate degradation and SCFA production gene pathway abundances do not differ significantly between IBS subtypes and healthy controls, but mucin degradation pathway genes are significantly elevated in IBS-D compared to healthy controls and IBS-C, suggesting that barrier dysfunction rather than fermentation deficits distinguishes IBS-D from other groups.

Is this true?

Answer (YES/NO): NO